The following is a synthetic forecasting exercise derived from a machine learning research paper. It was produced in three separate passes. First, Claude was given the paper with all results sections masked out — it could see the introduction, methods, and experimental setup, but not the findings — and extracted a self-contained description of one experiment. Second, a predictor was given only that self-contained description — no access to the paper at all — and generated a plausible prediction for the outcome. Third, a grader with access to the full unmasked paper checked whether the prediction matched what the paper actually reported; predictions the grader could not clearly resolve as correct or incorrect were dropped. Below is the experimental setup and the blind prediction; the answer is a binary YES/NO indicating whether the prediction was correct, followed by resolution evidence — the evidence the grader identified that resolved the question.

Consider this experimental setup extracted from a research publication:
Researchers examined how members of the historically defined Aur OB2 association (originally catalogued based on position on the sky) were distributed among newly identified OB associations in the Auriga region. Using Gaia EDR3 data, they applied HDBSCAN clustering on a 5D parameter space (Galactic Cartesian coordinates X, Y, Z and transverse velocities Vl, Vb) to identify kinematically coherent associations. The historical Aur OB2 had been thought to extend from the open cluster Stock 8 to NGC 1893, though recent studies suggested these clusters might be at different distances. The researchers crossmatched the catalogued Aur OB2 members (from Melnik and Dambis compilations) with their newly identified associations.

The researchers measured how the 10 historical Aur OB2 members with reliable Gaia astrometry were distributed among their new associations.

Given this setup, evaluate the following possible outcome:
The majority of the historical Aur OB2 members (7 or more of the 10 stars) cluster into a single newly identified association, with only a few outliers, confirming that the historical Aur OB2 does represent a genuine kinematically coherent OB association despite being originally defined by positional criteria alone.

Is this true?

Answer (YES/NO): NO